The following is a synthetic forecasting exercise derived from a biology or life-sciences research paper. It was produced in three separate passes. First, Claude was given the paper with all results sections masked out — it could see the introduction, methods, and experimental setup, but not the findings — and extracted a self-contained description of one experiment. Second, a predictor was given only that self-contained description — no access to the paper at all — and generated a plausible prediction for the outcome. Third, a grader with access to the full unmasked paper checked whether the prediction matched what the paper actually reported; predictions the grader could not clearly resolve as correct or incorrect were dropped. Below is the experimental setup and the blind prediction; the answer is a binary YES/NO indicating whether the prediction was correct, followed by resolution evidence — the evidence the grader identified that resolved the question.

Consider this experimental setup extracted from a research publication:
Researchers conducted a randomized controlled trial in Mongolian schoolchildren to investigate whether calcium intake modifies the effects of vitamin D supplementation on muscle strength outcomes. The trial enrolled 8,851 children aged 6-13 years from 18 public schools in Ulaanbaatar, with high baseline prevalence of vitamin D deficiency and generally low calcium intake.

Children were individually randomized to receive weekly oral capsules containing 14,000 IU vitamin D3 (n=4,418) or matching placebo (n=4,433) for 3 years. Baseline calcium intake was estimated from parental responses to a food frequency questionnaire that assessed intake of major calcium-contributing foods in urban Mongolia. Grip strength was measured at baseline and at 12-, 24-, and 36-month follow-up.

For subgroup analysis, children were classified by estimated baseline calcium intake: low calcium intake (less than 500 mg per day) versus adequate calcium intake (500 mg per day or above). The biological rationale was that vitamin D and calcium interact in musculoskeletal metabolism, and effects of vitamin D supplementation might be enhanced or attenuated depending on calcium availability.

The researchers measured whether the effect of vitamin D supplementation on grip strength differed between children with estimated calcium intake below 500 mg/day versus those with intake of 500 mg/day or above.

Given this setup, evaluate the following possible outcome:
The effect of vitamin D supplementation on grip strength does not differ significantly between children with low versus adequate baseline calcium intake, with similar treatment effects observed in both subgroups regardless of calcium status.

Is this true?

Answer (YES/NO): YES